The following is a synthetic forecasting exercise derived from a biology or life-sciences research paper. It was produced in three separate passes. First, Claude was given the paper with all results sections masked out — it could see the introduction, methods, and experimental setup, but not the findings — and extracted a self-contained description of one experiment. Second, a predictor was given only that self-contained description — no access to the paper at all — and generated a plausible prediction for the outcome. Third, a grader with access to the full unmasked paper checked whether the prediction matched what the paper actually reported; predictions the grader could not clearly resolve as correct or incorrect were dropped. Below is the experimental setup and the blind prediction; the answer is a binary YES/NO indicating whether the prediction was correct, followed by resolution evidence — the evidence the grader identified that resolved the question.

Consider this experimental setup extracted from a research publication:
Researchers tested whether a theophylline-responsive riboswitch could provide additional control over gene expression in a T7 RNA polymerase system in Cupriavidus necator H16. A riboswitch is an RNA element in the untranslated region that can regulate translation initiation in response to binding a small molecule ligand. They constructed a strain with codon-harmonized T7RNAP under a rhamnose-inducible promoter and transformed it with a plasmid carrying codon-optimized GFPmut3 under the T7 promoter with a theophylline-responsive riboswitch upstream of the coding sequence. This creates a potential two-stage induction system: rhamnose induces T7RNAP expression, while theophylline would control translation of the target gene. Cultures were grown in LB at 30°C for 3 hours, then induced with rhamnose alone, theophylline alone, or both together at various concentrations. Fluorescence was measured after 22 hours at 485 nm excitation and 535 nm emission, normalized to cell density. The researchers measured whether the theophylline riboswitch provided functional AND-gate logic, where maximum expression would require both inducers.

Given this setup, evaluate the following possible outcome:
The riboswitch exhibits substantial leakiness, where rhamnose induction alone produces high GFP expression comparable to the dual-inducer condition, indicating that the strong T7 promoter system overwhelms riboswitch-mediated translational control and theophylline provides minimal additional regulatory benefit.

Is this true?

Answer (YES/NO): NO